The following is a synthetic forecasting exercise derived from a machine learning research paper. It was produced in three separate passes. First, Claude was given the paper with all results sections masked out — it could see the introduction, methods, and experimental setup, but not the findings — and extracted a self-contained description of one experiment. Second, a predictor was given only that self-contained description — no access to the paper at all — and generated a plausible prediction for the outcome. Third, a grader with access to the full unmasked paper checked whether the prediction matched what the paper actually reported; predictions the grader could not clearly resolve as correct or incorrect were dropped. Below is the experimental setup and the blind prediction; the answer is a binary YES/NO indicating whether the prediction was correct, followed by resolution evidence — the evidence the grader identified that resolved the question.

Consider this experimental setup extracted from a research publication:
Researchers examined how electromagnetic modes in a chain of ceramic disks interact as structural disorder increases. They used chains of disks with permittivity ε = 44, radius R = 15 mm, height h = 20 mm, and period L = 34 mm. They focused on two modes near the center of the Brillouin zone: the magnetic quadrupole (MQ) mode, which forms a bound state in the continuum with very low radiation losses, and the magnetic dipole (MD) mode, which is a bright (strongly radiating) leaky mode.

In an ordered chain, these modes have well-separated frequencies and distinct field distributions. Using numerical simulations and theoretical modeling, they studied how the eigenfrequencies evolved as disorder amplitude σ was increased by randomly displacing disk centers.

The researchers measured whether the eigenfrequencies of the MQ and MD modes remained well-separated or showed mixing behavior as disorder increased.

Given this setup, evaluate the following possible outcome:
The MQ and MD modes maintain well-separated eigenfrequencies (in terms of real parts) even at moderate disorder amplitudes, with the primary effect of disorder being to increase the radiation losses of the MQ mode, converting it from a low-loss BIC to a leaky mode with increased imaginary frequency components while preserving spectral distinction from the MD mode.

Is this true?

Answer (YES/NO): YES